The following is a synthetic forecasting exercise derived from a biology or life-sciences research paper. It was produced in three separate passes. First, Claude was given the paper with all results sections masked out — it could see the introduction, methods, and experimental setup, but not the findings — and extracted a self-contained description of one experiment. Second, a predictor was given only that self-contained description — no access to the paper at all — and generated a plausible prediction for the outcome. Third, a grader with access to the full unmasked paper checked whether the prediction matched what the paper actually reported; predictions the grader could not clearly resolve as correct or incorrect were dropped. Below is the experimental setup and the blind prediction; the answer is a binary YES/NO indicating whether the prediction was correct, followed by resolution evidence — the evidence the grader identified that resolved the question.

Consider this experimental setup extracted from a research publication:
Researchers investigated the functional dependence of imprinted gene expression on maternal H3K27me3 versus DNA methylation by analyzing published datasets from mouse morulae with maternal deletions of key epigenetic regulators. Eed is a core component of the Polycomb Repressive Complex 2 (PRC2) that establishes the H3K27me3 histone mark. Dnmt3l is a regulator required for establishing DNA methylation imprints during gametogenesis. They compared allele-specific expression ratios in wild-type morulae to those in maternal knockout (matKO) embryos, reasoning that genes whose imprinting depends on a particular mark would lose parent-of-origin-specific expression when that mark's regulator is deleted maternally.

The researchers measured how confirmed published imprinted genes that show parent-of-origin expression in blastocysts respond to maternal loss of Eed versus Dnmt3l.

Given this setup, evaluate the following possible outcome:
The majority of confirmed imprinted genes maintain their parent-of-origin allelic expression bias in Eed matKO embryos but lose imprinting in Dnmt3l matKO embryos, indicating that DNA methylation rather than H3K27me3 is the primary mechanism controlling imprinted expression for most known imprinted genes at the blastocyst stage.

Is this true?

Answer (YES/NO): NO